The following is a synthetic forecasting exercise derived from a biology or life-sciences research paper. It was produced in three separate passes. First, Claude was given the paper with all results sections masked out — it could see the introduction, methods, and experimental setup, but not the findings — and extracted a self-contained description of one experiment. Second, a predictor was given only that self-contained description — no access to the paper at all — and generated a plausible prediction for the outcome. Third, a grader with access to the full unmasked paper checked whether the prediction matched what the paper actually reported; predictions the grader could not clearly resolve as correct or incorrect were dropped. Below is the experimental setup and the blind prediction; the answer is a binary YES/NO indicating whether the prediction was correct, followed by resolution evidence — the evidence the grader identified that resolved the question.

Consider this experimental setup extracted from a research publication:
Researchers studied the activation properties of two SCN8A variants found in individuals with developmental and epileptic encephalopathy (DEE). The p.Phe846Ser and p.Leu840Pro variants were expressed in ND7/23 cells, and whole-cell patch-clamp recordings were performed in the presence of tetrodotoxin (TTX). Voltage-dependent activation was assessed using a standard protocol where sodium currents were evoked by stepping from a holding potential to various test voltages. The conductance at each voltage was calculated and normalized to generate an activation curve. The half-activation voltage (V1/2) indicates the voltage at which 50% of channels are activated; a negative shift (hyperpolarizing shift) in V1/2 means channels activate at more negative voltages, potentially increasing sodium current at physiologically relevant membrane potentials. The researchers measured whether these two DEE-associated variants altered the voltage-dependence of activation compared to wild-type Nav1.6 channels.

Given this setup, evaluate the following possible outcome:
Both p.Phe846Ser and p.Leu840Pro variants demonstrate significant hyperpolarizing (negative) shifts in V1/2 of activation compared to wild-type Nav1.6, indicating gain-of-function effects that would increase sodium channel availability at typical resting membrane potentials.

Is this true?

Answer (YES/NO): YES